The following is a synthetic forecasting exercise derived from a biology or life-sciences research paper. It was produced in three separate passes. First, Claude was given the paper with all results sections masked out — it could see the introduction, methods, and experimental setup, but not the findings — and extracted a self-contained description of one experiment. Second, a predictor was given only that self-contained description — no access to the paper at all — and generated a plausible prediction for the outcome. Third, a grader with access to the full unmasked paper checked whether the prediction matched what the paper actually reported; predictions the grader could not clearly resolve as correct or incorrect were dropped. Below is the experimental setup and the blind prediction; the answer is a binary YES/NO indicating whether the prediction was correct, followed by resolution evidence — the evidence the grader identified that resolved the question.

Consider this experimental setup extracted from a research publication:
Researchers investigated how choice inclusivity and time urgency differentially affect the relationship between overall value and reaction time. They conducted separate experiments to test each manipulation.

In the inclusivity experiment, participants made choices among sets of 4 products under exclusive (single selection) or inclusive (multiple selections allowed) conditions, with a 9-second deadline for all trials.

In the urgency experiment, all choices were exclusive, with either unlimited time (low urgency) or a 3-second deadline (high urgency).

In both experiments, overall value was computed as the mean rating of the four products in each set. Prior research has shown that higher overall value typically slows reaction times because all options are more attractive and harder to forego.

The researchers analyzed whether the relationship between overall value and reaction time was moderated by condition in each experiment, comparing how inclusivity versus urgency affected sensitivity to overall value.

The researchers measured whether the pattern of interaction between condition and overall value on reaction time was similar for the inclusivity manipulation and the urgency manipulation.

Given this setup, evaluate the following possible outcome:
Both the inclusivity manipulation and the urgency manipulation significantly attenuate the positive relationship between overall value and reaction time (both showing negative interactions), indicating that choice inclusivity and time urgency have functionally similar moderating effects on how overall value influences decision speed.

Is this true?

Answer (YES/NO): NO